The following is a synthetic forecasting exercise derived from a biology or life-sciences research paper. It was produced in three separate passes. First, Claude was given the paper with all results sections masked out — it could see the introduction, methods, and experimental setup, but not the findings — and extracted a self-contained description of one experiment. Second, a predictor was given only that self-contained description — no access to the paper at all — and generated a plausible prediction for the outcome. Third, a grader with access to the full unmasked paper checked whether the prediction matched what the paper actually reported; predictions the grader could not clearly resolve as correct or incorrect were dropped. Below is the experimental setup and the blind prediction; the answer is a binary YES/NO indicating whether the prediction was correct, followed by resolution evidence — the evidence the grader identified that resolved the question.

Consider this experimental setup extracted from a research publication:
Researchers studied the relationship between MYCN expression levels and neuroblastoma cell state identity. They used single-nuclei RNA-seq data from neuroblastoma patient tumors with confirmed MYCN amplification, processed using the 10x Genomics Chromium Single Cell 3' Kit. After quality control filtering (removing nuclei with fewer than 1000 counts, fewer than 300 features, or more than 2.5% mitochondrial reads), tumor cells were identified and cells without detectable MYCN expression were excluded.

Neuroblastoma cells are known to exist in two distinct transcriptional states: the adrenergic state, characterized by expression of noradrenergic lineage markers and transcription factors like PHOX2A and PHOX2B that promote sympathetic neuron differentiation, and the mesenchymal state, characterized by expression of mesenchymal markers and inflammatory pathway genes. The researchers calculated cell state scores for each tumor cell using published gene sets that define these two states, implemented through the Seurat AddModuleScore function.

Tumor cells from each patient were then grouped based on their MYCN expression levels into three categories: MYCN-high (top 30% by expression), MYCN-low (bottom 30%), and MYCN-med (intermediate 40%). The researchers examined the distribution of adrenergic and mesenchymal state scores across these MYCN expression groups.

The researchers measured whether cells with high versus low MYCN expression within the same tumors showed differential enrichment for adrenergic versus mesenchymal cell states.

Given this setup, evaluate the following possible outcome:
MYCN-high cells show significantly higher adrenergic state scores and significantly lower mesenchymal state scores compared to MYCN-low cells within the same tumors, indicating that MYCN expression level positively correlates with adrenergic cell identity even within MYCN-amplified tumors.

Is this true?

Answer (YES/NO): NO